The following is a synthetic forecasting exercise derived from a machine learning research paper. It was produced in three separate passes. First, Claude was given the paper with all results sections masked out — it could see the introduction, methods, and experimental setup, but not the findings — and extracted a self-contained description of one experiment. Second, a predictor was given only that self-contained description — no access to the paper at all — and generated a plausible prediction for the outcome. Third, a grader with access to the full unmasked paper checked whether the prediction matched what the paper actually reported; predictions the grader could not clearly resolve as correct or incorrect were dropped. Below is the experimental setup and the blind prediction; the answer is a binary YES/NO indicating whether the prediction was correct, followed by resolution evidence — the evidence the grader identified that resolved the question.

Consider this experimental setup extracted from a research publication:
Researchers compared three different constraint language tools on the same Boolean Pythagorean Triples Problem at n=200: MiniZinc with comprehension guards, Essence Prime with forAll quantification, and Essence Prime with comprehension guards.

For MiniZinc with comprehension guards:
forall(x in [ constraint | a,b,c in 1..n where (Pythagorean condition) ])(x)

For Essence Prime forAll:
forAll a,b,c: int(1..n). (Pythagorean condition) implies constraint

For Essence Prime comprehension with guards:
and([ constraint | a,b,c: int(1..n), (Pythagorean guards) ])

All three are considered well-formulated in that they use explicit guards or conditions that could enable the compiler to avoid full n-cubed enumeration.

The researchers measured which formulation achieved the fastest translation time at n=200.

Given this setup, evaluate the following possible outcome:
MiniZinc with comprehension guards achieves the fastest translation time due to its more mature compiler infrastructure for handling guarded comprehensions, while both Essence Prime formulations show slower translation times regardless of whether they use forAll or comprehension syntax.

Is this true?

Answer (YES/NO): YES